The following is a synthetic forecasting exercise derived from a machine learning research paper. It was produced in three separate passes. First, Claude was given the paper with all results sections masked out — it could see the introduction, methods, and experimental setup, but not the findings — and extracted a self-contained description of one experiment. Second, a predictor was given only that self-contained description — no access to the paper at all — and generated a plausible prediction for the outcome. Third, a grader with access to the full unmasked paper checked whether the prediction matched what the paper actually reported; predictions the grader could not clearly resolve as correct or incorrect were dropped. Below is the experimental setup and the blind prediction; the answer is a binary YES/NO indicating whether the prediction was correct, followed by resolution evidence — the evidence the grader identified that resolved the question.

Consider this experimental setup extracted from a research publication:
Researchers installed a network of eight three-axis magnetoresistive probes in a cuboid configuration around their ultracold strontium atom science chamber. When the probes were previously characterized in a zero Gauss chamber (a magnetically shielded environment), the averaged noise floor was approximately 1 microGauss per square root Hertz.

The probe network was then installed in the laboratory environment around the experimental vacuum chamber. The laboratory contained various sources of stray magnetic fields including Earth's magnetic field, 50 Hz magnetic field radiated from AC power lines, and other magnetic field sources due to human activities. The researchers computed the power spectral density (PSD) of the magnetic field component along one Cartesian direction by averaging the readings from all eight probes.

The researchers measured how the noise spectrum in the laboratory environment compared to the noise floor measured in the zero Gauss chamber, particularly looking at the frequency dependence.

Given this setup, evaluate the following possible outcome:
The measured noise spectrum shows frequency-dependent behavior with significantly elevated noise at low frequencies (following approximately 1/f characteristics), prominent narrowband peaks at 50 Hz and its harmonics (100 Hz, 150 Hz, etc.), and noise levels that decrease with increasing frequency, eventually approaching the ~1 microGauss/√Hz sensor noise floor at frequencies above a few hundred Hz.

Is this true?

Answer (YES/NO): NO